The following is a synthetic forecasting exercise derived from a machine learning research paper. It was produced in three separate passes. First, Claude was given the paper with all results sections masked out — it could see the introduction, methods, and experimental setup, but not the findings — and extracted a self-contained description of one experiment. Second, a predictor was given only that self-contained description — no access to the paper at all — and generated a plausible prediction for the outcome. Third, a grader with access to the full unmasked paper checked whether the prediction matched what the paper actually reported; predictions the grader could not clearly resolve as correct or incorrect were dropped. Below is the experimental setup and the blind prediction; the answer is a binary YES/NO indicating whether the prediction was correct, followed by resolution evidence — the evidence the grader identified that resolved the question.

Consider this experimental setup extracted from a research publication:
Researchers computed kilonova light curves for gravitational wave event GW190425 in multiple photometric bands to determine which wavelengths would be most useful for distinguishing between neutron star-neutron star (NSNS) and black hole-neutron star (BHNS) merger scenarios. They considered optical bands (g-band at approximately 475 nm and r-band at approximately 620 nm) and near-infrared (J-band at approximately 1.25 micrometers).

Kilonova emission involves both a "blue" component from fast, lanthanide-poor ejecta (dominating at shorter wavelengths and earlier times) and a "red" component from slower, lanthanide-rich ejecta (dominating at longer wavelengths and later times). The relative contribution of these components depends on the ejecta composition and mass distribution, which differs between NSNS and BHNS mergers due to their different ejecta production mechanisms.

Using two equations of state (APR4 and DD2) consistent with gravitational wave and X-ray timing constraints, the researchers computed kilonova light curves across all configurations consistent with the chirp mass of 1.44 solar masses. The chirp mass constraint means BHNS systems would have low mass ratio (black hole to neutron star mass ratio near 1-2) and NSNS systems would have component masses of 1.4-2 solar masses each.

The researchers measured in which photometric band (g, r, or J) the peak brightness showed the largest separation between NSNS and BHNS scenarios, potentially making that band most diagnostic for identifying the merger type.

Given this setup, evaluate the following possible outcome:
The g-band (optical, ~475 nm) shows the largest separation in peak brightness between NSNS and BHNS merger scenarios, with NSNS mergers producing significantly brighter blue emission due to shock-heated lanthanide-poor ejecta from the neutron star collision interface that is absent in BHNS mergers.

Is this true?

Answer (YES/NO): NO